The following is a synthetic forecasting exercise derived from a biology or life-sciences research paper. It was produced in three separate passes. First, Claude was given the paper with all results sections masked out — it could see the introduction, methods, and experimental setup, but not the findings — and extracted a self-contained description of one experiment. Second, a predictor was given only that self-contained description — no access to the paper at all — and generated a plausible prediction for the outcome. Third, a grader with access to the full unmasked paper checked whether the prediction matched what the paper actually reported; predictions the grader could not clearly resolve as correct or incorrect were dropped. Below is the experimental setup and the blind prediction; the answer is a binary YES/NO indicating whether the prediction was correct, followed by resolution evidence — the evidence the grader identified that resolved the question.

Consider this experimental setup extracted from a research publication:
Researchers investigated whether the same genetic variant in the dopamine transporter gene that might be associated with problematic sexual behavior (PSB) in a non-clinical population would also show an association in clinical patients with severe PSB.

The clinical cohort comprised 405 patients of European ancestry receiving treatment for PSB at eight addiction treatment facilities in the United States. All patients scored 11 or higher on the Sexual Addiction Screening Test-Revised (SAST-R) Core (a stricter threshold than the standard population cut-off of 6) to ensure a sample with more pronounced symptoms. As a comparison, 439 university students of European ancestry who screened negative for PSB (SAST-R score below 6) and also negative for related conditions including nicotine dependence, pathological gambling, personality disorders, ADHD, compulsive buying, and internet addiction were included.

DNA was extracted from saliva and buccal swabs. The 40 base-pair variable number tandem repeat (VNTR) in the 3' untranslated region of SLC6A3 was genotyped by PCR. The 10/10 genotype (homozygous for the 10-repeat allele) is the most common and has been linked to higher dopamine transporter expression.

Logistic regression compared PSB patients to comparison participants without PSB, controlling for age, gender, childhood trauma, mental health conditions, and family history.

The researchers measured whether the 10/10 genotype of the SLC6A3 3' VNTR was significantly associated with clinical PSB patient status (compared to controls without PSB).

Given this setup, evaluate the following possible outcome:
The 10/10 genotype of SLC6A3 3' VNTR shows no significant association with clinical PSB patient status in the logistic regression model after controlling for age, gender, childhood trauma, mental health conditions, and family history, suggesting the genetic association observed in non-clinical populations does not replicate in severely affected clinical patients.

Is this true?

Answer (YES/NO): YES